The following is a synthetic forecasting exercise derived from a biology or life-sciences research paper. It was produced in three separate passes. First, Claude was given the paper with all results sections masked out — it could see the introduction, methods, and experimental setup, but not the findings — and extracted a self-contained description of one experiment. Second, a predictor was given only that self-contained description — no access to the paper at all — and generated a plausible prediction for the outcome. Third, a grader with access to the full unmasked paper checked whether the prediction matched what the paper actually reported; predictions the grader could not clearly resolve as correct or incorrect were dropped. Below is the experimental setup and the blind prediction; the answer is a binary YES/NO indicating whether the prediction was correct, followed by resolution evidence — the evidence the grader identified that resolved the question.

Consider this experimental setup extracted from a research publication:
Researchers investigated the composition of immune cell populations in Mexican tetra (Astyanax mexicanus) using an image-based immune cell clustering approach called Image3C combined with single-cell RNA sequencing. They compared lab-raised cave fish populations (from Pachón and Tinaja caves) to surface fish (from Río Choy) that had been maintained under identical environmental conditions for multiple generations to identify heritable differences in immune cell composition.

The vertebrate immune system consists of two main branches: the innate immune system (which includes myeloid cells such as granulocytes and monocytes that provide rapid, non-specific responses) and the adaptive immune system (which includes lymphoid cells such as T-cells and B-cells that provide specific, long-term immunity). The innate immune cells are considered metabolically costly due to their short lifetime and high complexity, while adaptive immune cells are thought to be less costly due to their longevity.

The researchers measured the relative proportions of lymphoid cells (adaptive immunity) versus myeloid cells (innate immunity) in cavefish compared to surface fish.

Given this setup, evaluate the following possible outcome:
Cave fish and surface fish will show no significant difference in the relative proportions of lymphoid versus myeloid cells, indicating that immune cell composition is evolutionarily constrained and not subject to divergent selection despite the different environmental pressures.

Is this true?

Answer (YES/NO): NO